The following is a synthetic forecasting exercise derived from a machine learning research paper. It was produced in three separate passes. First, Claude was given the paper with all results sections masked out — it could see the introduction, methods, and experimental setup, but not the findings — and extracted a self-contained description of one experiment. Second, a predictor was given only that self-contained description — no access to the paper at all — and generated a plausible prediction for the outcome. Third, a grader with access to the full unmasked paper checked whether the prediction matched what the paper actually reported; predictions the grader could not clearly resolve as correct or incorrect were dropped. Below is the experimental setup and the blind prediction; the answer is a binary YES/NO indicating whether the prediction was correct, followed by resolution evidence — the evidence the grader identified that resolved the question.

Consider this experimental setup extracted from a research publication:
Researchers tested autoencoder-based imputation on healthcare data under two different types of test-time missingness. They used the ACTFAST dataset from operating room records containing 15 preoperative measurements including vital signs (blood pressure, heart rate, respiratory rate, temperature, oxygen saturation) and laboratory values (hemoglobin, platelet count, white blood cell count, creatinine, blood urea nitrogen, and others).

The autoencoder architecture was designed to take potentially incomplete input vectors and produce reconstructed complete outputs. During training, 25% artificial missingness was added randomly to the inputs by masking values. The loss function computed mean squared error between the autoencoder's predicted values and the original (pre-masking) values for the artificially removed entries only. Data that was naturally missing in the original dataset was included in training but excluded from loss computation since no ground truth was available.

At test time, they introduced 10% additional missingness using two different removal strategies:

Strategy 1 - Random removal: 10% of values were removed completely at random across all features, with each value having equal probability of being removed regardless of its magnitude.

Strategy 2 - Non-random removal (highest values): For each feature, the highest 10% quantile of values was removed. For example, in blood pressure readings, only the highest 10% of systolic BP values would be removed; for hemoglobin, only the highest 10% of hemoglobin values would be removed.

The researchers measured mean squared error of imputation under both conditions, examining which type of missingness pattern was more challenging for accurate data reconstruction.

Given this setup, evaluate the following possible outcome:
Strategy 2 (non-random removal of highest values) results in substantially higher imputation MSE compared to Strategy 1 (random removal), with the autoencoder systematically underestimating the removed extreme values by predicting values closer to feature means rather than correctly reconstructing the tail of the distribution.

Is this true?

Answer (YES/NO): NO